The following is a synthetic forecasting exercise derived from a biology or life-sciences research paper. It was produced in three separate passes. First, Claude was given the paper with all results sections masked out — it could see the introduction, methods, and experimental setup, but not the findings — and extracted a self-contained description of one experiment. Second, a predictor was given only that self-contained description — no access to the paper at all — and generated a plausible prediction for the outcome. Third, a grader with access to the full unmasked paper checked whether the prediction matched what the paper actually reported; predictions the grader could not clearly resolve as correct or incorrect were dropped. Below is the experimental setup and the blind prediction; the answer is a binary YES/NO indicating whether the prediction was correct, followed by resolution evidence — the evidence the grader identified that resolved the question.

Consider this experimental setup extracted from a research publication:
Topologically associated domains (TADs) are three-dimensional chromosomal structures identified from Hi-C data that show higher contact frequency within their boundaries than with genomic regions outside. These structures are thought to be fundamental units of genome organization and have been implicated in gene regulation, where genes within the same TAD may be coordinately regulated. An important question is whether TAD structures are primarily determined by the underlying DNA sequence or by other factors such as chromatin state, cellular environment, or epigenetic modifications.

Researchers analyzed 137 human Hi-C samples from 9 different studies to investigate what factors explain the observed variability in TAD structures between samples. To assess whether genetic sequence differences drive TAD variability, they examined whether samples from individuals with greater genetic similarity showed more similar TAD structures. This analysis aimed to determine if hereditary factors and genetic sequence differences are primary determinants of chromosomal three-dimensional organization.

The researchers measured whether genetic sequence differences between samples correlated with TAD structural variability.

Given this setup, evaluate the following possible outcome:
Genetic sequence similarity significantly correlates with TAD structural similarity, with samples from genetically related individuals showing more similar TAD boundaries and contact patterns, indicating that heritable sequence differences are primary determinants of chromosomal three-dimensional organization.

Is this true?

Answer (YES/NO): NO